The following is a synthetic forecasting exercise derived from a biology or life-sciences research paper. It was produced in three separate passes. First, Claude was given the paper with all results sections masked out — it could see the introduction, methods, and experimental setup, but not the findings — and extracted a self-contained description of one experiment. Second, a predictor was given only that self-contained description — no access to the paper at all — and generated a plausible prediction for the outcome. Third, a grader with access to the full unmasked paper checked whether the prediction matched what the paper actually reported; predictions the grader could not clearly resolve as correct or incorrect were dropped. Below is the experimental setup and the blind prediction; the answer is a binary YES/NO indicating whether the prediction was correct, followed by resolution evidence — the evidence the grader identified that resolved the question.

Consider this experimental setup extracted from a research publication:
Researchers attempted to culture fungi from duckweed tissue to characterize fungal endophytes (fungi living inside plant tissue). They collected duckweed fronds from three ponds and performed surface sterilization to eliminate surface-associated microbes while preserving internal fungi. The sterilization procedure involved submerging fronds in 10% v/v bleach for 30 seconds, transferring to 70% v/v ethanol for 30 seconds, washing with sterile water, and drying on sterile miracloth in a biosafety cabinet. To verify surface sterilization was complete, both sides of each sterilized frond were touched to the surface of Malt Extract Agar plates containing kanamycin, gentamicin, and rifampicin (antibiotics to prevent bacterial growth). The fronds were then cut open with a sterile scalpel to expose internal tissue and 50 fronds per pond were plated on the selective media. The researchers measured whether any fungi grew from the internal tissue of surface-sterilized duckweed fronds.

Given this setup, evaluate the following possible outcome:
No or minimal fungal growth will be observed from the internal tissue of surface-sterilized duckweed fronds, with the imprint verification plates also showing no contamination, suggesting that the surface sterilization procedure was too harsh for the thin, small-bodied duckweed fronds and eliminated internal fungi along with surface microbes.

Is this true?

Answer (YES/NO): NO